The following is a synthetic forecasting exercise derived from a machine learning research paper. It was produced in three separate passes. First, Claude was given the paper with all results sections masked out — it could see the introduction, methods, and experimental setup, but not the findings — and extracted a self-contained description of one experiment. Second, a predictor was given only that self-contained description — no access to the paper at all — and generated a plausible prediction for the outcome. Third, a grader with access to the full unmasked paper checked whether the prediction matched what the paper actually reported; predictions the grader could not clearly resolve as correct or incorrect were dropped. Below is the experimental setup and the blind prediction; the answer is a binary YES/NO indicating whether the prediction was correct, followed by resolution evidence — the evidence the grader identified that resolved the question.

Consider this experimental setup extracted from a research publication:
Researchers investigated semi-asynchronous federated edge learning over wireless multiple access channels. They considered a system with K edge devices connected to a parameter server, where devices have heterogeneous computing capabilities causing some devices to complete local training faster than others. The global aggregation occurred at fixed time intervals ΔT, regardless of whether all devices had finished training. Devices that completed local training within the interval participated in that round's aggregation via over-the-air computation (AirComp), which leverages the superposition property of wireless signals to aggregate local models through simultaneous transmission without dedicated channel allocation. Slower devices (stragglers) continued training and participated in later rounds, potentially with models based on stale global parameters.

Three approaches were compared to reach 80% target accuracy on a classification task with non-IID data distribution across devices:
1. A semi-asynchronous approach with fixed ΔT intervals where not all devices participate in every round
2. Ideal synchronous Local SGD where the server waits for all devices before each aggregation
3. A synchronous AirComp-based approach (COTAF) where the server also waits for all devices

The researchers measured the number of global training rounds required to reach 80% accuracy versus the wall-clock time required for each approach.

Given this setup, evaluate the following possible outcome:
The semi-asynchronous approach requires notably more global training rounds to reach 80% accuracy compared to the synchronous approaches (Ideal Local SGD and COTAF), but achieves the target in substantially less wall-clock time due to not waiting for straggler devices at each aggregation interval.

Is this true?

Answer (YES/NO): YES